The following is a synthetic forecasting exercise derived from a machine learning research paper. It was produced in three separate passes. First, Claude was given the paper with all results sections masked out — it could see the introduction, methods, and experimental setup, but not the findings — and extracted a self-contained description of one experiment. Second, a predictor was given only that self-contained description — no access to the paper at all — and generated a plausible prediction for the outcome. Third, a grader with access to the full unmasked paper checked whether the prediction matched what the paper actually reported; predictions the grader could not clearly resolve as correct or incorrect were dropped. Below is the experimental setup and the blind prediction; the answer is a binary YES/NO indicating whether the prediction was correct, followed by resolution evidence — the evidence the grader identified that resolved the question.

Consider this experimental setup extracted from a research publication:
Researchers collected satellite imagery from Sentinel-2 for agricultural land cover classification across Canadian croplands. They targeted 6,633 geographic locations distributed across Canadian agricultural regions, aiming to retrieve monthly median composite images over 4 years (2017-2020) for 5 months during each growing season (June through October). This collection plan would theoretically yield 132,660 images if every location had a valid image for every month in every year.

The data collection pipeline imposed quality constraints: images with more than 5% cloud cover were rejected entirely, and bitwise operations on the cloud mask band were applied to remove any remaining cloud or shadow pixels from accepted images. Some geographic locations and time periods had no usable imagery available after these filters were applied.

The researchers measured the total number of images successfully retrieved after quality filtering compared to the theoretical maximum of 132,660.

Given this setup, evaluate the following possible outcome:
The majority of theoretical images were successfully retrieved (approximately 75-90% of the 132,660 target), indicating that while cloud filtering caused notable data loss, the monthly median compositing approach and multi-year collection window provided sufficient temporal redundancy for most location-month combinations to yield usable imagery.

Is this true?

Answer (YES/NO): NO